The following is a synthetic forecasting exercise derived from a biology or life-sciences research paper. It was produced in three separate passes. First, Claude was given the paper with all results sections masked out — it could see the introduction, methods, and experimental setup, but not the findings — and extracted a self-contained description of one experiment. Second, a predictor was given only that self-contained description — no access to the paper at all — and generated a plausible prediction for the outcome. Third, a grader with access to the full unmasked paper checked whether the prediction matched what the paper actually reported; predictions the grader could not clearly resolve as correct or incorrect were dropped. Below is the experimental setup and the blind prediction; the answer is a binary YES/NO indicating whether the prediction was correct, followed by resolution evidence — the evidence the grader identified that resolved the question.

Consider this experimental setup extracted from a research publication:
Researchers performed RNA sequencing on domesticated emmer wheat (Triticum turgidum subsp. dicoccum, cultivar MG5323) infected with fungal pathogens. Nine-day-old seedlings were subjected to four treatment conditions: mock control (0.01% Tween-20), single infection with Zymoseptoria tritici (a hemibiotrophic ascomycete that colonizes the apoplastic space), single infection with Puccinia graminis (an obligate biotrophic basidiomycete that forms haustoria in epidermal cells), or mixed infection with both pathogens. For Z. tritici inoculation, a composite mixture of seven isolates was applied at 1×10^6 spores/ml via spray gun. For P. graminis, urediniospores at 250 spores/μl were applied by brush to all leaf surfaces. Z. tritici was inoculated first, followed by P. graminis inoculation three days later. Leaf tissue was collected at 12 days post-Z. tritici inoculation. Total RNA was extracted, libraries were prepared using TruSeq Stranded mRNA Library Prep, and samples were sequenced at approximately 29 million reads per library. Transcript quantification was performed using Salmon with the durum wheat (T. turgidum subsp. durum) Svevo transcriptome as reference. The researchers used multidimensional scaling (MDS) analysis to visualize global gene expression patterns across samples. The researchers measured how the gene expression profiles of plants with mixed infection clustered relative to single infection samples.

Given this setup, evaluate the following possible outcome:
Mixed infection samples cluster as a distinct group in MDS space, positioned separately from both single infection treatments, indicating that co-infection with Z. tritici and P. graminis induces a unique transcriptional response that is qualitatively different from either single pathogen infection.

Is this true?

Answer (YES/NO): NO